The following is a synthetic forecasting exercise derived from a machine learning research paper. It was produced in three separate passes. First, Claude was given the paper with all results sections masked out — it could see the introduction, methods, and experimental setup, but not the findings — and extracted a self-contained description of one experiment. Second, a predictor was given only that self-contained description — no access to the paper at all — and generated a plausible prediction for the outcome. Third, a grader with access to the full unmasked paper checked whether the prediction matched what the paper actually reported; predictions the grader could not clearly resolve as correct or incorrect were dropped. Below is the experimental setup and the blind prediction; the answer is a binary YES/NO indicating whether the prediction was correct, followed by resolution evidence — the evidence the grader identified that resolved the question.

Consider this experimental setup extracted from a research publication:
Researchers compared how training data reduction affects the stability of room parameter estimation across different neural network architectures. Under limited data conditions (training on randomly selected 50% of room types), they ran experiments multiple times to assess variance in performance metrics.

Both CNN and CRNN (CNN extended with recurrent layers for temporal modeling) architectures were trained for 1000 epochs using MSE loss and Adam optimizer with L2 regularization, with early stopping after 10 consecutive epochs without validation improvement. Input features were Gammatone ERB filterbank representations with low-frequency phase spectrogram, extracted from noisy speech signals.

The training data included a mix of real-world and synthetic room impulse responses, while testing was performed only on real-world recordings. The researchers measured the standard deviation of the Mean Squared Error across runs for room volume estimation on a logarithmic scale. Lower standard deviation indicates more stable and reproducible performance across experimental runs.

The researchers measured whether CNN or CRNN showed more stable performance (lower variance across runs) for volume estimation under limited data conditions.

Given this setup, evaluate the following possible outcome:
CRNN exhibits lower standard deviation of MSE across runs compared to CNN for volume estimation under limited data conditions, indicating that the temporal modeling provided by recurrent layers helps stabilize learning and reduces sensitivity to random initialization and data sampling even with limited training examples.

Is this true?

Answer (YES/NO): NO